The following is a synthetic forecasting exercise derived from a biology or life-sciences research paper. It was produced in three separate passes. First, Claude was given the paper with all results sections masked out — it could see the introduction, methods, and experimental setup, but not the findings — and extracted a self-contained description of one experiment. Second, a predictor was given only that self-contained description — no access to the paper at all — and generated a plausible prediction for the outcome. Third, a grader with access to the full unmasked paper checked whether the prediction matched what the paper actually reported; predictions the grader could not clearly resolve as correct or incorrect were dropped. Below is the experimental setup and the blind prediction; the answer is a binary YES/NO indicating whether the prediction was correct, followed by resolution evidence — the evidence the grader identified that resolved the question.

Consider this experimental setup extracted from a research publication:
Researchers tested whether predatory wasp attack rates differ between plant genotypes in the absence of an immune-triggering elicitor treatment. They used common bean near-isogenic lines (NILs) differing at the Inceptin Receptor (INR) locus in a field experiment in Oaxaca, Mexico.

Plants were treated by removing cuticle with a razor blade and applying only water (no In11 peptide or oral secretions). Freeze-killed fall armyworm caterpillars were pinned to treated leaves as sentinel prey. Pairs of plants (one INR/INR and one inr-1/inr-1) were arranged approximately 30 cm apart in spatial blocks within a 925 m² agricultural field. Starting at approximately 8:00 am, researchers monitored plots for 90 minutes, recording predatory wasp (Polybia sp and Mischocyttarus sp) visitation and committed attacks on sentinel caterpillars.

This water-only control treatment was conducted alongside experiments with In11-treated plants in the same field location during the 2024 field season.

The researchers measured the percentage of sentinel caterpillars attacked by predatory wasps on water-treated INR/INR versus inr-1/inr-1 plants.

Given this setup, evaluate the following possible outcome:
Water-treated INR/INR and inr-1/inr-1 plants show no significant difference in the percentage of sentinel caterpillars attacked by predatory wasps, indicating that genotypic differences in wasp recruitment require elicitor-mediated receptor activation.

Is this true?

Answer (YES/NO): YES